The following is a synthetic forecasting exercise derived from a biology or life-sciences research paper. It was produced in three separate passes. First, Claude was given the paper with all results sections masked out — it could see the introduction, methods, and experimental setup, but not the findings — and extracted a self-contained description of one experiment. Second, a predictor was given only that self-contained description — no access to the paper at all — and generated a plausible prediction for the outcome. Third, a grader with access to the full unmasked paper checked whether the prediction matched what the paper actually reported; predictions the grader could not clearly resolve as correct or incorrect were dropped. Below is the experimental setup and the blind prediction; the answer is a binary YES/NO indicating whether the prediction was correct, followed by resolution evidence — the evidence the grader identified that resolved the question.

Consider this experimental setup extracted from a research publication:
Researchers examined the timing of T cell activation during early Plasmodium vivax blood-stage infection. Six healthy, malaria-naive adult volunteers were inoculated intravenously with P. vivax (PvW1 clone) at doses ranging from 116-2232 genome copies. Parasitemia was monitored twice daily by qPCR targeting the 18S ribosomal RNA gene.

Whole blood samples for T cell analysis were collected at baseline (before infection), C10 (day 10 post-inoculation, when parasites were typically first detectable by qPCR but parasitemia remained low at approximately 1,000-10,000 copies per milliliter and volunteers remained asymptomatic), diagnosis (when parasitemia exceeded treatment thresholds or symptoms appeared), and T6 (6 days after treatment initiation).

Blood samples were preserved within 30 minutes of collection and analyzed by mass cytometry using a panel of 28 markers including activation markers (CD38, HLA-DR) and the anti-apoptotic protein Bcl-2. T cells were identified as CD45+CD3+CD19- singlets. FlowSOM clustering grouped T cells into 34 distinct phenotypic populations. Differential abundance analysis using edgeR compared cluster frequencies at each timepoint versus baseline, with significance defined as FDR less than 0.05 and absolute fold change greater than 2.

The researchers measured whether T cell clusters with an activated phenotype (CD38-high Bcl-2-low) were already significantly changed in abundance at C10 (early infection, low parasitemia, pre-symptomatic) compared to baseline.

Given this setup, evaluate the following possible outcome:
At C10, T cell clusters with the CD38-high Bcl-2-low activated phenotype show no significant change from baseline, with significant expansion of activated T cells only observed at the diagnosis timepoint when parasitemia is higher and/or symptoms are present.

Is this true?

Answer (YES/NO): NO